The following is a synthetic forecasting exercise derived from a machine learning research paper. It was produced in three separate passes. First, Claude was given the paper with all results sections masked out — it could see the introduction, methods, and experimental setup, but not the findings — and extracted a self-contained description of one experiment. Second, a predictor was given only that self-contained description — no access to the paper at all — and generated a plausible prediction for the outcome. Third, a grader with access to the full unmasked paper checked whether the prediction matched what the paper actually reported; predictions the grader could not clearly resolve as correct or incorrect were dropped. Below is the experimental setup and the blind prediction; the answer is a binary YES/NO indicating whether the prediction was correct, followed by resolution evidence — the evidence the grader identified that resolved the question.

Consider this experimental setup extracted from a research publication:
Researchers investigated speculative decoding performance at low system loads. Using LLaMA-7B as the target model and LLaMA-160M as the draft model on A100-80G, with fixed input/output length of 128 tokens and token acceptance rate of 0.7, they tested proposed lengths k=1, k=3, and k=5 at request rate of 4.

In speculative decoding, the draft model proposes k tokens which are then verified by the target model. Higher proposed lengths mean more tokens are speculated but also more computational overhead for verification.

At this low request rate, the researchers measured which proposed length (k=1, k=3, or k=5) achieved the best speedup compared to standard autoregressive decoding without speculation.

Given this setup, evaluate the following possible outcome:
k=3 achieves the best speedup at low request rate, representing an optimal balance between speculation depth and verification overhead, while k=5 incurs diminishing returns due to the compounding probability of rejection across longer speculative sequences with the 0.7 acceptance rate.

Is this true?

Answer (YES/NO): NO